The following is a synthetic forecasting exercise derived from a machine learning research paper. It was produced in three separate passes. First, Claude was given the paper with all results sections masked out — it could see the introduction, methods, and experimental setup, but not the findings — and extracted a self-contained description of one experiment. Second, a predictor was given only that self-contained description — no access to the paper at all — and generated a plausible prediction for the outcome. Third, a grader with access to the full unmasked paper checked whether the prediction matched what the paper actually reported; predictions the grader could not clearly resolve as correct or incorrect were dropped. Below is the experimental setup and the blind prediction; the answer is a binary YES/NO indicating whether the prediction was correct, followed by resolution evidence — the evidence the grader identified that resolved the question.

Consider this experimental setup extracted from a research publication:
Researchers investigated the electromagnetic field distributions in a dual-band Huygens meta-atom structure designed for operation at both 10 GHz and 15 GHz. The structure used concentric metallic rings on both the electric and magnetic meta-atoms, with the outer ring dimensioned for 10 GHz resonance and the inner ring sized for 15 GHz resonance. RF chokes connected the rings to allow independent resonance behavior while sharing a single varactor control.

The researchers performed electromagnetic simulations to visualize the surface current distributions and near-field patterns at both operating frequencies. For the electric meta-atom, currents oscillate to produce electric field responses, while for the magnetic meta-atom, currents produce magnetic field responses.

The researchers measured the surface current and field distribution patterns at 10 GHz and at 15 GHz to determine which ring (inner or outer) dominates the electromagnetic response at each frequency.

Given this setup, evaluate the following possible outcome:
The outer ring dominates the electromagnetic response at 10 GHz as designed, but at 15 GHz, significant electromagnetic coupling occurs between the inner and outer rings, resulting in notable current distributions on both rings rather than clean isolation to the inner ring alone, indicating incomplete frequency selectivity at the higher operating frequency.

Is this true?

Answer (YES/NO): NO